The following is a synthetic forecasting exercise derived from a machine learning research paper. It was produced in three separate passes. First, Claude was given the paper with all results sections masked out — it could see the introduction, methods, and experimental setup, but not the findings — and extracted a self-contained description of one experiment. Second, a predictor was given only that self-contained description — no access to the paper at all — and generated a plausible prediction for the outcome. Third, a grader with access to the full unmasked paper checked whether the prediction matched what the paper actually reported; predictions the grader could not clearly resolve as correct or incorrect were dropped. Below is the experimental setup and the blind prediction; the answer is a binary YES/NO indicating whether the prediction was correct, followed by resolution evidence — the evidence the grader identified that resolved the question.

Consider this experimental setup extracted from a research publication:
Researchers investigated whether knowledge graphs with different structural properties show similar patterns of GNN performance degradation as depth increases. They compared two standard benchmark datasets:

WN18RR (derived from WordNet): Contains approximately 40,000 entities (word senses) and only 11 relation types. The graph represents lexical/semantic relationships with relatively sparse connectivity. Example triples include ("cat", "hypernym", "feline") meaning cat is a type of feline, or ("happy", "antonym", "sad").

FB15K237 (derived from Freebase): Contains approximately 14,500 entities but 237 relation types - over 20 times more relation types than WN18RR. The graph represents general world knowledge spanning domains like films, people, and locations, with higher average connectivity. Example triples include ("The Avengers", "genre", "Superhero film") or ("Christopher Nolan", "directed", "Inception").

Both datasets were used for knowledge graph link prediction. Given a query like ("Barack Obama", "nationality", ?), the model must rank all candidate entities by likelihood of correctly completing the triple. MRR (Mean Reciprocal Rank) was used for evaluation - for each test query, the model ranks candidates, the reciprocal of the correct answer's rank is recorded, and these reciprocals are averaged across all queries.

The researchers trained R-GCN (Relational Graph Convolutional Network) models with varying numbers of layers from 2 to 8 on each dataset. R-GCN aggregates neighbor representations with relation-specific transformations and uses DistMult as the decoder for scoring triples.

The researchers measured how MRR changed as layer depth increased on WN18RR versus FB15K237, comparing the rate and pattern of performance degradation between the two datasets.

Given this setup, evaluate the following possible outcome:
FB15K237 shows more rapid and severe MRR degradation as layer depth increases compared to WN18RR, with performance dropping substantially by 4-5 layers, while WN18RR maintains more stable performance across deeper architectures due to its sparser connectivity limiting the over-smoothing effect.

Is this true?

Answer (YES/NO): YES